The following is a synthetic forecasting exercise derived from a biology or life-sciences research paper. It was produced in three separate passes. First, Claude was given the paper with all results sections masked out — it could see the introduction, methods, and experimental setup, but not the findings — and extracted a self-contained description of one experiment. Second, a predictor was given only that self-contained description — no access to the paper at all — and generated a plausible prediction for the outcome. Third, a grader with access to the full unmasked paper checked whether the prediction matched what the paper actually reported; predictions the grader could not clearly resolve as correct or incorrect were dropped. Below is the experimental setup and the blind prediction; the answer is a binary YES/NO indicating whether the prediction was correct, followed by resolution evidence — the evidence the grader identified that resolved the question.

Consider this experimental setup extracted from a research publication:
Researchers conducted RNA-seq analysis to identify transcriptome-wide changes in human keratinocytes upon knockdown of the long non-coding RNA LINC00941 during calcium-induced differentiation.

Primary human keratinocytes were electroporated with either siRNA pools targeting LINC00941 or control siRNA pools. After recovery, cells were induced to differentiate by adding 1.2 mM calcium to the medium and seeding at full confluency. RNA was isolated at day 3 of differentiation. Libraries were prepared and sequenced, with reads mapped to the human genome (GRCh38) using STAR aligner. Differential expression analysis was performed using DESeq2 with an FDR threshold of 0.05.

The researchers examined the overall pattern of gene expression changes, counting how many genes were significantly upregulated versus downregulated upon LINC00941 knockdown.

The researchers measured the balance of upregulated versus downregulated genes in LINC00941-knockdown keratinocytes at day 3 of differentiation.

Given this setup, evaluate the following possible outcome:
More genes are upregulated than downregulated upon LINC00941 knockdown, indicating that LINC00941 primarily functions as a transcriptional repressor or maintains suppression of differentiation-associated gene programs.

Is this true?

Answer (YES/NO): YES